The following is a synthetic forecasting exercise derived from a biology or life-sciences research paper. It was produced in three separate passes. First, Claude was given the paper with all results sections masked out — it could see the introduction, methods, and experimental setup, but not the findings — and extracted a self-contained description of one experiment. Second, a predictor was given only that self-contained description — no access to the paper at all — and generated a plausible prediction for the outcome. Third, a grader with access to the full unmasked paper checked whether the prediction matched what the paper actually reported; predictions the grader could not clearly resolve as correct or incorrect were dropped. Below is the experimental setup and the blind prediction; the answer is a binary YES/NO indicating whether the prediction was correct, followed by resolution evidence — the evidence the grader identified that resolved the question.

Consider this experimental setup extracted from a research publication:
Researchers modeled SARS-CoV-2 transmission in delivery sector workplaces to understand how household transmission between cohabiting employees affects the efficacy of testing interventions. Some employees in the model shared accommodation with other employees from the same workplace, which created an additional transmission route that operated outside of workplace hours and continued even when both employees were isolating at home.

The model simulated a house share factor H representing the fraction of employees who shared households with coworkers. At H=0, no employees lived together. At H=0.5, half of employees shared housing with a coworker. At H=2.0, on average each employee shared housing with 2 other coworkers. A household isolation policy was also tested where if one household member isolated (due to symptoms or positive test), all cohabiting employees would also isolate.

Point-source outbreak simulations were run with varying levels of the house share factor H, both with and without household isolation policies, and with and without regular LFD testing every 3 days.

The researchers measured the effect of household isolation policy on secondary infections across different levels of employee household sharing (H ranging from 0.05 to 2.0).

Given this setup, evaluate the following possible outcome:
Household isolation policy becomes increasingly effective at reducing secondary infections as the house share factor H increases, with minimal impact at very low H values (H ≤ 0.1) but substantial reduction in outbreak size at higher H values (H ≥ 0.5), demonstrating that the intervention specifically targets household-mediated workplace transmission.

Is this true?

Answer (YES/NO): NO